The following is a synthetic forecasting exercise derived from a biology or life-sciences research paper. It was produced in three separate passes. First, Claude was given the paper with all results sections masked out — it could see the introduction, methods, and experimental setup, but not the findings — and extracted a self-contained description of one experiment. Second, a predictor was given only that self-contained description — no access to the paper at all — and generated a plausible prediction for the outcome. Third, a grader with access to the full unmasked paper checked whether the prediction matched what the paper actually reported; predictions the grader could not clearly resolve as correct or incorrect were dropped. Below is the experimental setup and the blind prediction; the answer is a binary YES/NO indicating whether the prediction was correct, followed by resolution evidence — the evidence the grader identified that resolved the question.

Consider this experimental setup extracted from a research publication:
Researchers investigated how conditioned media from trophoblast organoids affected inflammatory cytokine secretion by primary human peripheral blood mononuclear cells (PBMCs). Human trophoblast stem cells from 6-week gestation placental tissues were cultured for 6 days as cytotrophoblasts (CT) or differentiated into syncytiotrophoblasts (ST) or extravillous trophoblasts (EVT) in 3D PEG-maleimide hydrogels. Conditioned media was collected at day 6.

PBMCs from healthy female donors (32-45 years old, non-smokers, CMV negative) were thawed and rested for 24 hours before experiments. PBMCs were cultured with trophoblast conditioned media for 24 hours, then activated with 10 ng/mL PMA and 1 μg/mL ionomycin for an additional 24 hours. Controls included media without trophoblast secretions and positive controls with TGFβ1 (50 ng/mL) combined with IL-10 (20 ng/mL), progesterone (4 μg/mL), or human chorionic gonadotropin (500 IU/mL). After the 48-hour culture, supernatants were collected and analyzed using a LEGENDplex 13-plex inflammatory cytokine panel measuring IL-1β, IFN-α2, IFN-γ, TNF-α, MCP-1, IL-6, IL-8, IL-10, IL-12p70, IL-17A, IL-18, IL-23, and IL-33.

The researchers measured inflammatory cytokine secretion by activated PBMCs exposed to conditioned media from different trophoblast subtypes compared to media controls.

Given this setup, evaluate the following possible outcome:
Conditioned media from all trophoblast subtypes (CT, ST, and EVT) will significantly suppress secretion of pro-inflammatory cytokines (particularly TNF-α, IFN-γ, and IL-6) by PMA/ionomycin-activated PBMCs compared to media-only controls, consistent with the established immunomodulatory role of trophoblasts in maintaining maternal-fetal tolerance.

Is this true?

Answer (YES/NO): NO